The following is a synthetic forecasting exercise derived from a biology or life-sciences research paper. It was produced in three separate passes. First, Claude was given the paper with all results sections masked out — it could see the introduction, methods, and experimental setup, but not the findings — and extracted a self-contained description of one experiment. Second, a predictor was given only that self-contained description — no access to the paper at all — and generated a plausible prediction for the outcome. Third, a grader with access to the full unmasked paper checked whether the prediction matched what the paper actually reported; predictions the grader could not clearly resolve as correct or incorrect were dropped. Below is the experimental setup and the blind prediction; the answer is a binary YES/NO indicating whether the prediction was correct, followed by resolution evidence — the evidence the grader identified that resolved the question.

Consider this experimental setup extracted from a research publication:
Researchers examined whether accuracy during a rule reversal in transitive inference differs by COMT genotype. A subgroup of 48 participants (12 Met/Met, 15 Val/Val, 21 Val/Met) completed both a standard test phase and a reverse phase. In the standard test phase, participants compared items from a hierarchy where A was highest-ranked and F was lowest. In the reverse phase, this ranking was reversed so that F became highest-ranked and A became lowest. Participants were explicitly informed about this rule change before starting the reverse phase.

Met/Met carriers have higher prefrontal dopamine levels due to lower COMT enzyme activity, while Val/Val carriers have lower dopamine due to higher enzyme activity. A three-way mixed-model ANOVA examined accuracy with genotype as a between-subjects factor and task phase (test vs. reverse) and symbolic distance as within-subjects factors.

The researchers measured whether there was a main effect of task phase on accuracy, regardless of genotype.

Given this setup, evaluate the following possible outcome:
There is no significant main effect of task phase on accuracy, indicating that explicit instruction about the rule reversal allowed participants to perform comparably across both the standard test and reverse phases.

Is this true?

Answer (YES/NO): YES